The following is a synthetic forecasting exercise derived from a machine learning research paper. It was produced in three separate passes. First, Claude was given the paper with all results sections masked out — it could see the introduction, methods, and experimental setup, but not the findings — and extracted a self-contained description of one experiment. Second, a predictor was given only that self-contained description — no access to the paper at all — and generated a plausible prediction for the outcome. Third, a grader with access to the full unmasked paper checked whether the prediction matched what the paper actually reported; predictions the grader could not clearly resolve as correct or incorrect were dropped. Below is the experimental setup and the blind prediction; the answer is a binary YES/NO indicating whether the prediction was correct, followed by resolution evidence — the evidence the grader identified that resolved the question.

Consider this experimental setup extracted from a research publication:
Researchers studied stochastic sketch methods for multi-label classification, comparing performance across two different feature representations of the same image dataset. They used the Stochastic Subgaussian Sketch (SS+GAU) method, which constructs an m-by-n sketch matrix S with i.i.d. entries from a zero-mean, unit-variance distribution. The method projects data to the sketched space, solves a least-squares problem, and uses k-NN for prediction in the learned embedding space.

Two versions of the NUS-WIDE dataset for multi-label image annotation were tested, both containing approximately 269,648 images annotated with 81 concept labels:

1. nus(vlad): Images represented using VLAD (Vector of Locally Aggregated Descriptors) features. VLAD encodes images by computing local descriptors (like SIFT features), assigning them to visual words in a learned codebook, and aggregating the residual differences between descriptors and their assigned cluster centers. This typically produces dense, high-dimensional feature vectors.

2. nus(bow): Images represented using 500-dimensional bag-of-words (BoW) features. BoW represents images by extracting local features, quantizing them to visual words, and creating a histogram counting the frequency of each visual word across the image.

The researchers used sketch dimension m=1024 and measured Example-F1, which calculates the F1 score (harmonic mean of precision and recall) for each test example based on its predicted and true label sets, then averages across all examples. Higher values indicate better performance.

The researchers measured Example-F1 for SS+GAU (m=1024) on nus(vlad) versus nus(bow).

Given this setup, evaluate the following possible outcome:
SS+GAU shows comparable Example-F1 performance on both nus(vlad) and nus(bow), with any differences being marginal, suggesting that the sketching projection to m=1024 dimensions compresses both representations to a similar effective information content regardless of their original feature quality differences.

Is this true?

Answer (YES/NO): NO